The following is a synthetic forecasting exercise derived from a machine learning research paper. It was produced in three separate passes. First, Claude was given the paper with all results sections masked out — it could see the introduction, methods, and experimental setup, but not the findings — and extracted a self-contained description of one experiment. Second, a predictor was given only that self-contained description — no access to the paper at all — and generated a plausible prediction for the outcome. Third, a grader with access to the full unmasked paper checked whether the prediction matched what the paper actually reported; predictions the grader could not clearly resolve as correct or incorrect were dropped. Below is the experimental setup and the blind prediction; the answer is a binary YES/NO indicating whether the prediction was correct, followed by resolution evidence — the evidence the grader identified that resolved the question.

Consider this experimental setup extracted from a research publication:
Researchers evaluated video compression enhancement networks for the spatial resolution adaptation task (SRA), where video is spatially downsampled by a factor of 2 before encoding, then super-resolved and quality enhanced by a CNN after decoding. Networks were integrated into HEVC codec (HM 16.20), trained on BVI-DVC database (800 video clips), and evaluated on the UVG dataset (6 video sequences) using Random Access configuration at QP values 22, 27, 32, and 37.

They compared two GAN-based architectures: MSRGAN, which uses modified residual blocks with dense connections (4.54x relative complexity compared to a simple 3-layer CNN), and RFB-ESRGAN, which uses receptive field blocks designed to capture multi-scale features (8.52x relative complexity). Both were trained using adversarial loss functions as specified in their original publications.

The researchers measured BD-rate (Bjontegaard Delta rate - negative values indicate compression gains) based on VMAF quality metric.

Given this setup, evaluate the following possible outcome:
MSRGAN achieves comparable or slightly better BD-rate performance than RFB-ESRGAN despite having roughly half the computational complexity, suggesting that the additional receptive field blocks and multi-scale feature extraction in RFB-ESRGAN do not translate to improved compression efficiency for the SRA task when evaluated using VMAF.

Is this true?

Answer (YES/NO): YES